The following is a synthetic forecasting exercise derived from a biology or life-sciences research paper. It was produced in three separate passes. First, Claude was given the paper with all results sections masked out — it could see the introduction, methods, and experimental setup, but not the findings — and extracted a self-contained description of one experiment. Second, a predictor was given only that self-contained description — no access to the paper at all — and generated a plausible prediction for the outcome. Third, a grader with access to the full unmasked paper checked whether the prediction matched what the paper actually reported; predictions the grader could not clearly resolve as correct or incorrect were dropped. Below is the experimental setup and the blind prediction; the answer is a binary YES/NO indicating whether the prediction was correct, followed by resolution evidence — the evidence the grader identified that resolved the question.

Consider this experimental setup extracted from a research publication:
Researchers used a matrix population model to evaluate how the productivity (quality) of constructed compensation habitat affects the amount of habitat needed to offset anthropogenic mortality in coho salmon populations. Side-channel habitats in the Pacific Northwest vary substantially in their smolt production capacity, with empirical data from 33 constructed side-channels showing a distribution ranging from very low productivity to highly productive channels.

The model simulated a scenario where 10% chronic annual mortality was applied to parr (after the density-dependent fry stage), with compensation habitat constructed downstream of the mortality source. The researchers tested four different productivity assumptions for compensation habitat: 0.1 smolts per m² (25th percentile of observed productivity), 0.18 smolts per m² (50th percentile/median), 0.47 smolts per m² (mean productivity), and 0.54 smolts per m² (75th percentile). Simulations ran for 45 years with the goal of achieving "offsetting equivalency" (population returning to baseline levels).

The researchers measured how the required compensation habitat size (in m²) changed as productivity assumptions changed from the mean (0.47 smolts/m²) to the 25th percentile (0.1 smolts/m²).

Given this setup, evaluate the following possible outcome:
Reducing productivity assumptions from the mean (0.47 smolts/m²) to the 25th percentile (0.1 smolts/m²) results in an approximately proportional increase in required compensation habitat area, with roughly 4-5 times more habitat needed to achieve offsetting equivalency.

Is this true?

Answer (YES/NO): YES